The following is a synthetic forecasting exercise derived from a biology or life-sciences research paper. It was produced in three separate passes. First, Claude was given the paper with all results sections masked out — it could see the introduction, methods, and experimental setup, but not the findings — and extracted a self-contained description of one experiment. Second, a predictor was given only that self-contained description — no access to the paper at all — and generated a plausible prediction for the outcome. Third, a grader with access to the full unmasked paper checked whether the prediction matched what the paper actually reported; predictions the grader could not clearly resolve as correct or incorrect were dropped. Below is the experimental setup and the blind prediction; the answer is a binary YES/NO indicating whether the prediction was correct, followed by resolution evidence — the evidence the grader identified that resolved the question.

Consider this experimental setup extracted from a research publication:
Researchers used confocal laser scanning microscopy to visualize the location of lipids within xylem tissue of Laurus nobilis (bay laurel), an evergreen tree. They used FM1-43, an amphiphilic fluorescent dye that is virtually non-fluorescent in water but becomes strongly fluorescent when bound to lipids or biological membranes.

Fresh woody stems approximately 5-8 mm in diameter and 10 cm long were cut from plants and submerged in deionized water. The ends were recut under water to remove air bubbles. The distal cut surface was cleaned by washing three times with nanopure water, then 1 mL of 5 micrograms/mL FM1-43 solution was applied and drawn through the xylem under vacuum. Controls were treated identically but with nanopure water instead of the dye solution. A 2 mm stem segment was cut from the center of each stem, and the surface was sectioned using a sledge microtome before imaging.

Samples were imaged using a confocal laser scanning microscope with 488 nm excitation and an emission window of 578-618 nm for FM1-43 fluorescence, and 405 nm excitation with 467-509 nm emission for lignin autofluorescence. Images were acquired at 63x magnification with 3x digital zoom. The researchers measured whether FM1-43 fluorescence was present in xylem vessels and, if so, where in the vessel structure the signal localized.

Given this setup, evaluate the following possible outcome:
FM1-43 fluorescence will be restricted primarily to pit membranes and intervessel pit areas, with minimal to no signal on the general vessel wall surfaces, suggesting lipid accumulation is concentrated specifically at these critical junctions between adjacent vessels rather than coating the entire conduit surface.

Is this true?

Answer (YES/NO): NO